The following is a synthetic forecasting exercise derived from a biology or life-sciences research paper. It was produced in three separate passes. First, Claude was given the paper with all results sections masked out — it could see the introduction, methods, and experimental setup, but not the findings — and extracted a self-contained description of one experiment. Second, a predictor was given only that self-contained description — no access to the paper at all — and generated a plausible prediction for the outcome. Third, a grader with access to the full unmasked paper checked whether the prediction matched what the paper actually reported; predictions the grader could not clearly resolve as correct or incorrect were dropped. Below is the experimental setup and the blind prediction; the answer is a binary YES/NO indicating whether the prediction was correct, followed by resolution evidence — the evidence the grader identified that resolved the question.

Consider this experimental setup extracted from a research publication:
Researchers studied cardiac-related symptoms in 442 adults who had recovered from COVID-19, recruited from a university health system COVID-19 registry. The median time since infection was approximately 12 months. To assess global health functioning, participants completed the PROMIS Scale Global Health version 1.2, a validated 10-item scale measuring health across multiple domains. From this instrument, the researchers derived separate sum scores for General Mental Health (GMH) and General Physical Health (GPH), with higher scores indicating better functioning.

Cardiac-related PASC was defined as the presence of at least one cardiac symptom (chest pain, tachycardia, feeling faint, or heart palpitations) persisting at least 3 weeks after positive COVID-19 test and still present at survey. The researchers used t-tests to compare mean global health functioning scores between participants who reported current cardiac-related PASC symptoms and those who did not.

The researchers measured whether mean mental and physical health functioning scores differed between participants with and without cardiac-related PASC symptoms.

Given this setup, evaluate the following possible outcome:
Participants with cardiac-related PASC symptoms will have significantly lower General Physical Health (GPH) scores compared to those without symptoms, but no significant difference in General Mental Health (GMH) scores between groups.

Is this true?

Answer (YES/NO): NO